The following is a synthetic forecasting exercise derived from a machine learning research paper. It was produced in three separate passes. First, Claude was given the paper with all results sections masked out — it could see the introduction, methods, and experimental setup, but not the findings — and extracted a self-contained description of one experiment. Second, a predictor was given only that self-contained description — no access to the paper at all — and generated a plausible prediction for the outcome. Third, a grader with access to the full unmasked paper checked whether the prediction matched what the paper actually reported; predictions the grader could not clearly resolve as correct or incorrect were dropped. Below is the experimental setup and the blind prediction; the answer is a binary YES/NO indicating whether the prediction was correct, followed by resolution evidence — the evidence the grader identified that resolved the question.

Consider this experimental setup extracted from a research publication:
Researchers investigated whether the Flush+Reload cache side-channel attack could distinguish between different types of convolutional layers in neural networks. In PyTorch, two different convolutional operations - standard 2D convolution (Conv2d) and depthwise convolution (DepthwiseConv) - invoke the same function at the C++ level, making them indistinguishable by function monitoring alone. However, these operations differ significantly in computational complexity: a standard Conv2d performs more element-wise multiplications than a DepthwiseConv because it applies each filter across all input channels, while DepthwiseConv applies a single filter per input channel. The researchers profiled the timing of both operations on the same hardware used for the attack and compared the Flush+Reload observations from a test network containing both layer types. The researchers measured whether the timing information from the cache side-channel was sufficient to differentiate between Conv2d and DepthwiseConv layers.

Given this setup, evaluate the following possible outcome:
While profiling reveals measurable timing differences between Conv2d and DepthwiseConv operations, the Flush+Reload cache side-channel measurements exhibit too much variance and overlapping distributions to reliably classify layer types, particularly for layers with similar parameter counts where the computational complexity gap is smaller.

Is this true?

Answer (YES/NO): NO